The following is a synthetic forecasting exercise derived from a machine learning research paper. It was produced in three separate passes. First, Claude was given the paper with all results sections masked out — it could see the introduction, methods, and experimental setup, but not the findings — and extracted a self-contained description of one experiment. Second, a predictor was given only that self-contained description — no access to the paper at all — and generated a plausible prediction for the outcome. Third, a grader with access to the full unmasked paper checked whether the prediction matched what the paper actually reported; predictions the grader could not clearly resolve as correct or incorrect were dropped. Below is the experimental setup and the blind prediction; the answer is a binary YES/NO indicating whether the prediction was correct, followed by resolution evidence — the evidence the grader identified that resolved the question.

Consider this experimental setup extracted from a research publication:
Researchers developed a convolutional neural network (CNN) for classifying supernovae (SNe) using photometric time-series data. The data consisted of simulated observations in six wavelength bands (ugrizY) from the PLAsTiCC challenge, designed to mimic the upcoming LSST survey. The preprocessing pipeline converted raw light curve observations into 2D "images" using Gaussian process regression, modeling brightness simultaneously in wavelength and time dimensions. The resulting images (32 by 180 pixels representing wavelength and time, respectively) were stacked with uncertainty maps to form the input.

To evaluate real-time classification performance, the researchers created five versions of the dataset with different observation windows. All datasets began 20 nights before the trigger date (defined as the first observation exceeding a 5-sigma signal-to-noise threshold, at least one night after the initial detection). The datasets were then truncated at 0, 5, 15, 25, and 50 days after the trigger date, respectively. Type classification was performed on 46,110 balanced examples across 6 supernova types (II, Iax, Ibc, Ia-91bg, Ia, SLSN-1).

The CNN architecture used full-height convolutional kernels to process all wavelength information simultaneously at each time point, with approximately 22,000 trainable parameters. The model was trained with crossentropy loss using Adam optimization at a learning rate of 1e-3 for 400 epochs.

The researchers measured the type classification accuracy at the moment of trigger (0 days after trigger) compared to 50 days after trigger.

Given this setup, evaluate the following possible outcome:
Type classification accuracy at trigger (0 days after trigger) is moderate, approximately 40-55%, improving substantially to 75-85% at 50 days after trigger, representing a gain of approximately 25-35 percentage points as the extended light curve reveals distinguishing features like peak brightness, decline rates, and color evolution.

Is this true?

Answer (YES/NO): NO